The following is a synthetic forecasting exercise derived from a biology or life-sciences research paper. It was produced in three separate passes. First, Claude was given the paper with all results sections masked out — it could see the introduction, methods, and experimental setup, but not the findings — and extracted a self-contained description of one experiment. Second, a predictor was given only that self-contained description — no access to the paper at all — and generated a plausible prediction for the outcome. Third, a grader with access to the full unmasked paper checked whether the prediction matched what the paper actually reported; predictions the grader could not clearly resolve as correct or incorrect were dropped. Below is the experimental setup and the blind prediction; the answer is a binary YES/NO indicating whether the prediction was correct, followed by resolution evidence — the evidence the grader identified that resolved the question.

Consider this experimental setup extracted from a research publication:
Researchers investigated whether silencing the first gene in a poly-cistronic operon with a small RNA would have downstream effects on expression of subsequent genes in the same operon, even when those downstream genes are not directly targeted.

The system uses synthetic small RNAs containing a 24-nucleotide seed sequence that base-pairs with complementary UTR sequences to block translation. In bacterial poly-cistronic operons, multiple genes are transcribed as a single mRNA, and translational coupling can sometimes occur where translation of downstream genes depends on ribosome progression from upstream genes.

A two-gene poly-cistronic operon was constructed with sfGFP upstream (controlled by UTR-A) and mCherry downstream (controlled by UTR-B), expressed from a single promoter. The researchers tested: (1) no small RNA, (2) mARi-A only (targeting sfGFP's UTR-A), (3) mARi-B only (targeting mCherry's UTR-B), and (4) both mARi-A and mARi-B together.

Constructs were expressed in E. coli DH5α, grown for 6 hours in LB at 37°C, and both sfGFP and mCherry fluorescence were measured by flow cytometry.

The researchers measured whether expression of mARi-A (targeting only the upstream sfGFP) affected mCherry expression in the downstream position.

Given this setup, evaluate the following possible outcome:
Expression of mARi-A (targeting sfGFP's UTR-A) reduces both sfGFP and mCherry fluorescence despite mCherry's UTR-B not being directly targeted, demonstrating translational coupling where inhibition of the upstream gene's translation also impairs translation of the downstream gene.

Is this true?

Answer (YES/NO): YES